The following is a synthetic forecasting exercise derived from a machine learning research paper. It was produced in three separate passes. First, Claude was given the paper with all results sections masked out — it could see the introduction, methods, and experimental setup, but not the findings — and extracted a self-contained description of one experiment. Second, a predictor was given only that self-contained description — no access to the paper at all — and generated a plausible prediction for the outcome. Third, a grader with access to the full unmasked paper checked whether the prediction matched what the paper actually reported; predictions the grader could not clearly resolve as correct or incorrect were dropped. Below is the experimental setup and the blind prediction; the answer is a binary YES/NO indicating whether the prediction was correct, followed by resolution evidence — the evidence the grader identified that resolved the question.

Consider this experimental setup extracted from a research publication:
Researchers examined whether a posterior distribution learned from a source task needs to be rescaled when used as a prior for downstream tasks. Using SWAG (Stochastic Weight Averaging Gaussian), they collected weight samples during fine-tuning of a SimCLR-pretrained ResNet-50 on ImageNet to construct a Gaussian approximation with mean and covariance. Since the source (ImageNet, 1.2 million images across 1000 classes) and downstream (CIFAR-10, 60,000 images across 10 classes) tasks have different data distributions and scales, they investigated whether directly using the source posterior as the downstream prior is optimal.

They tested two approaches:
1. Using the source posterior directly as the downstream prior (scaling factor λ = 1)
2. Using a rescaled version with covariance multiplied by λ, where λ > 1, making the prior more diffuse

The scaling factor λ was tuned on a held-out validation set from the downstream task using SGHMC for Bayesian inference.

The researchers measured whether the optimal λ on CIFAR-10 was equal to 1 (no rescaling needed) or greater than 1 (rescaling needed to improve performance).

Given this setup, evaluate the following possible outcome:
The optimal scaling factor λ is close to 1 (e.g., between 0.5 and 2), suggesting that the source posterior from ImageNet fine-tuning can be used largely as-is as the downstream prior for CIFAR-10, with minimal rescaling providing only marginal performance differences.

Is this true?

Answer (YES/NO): NO